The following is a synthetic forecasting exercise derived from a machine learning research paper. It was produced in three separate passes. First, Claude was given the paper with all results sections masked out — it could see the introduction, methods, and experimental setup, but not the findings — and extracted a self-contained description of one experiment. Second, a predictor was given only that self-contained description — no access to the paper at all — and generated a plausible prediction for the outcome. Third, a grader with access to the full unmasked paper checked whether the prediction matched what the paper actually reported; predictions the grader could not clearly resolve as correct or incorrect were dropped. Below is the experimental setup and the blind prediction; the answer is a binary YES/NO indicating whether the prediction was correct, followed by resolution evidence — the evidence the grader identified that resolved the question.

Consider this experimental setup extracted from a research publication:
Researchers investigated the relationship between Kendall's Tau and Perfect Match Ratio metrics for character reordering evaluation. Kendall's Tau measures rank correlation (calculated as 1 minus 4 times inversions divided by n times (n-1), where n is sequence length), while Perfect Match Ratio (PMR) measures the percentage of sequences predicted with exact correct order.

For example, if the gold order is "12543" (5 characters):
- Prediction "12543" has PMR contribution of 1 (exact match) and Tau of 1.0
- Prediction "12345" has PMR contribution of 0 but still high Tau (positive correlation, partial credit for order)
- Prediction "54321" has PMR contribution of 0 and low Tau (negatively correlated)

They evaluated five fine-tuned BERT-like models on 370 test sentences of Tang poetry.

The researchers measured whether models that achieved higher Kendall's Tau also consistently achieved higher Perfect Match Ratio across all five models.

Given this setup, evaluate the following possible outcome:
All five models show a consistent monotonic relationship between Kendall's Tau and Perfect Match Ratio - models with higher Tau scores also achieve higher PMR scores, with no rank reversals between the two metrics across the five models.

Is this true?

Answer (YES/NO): YES